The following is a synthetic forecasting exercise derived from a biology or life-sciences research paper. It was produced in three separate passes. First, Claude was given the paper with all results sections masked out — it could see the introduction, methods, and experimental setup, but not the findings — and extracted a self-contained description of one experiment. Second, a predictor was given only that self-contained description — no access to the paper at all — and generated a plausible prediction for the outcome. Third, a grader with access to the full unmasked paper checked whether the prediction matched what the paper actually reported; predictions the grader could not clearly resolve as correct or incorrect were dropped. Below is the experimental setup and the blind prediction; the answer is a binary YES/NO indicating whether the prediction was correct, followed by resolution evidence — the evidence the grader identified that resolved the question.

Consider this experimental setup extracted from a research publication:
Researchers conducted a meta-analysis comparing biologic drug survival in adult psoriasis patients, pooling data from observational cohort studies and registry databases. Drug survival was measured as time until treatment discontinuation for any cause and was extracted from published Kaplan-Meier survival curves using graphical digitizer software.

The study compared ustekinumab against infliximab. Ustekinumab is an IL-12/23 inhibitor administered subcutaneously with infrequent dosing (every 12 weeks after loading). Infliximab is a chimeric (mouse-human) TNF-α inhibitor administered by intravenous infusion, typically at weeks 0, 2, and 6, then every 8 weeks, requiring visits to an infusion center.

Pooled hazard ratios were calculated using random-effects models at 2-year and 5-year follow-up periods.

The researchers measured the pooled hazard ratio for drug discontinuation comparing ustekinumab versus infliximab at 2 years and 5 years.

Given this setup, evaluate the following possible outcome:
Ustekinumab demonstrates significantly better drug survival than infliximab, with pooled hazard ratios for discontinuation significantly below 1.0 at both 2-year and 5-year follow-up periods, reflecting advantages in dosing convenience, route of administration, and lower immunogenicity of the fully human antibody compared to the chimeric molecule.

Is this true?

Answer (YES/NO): NO